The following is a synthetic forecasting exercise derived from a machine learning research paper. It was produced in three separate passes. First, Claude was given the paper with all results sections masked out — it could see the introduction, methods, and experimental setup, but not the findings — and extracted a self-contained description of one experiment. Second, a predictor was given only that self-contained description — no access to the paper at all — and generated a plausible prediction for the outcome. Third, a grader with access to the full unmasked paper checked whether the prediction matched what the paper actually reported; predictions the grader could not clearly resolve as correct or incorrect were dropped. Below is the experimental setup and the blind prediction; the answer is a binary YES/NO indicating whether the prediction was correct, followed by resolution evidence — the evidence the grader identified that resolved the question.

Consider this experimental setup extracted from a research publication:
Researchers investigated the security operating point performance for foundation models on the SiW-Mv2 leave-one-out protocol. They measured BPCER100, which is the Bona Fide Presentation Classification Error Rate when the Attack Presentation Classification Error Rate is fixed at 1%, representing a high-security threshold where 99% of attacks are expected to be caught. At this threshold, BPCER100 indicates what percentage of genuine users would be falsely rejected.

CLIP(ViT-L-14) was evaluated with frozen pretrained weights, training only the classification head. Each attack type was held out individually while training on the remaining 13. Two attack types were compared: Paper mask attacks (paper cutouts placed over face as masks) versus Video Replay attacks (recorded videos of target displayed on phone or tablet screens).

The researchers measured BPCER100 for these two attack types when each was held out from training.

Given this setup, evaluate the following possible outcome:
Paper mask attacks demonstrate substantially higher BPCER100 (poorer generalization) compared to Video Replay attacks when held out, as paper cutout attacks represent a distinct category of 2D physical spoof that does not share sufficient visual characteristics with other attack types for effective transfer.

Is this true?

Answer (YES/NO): NO